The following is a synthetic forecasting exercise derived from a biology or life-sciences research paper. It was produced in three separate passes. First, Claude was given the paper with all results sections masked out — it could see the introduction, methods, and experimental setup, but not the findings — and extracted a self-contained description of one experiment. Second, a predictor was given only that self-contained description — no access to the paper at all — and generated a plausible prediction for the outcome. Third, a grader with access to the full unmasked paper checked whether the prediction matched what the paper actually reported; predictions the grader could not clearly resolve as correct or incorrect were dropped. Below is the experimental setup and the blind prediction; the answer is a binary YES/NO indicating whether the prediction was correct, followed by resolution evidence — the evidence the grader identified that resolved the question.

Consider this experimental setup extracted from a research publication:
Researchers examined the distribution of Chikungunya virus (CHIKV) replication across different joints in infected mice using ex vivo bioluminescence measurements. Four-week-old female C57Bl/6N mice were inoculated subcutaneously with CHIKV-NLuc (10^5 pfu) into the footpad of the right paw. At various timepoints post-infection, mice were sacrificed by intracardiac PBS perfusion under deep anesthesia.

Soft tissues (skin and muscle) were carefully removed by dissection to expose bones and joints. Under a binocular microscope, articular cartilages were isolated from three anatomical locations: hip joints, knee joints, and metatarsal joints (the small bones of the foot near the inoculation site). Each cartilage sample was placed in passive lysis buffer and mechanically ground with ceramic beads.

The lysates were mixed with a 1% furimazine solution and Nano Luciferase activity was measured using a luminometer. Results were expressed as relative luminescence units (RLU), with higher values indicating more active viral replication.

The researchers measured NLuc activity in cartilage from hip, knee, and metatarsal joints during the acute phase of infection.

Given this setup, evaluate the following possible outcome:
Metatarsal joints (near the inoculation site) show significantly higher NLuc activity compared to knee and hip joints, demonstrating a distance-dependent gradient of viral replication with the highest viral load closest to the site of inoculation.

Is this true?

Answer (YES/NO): YES